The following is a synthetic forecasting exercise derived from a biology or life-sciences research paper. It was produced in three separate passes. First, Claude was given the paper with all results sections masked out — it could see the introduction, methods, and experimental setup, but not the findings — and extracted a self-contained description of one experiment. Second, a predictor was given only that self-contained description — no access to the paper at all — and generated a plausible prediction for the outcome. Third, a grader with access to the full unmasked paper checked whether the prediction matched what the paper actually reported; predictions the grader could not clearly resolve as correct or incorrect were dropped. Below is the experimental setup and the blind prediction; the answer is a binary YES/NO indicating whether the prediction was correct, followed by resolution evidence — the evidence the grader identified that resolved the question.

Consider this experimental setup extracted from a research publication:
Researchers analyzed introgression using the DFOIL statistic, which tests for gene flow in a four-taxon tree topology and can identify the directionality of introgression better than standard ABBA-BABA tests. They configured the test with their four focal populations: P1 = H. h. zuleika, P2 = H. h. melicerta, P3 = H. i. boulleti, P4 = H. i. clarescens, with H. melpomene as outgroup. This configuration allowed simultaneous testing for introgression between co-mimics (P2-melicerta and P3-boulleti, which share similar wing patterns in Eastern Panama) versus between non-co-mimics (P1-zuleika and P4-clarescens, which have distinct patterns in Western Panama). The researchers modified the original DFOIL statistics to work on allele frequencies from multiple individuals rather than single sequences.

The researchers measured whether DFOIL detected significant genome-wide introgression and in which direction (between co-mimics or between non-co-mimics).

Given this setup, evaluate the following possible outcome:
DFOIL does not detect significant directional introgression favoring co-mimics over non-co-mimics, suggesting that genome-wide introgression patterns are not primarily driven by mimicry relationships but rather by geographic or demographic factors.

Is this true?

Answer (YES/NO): NO